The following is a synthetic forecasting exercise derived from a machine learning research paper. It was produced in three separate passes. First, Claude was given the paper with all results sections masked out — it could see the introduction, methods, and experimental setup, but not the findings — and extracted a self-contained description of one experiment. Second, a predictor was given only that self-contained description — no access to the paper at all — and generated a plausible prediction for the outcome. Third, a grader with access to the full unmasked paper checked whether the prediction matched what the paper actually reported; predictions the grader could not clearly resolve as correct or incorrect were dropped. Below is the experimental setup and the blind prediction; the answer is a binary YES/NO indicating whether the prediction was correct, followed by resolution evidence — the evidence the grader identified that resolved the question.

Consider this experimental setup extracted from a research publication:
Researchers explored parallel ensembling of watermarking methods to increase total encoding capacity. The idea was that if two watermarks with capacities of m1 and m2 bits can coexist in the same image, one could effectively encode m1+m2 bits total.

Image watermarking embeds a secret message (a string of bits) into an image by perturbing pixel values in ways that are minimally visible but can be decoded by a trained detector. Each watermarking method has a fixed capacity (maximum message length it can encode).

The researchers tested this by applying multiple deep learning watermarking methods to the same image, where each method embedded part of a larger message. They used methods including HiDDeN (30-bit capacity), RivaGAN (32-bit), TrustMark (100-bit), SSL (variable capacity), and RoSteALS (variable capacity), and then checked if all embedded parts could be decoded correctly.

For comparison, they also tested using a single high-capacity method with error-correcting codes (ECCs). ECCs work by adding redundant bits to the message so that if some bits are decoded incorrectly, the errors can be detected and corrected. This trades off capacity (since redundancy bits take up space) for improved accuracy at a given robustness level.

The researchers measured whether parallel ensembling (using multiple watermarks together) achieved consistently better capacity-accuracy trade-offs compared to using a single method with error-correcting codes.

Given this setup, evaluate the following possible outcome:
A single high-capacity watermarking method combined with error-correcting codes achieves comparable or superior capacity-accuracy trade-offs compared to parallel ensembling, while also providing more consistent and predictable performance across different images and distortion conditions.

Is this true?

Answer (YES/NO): NO